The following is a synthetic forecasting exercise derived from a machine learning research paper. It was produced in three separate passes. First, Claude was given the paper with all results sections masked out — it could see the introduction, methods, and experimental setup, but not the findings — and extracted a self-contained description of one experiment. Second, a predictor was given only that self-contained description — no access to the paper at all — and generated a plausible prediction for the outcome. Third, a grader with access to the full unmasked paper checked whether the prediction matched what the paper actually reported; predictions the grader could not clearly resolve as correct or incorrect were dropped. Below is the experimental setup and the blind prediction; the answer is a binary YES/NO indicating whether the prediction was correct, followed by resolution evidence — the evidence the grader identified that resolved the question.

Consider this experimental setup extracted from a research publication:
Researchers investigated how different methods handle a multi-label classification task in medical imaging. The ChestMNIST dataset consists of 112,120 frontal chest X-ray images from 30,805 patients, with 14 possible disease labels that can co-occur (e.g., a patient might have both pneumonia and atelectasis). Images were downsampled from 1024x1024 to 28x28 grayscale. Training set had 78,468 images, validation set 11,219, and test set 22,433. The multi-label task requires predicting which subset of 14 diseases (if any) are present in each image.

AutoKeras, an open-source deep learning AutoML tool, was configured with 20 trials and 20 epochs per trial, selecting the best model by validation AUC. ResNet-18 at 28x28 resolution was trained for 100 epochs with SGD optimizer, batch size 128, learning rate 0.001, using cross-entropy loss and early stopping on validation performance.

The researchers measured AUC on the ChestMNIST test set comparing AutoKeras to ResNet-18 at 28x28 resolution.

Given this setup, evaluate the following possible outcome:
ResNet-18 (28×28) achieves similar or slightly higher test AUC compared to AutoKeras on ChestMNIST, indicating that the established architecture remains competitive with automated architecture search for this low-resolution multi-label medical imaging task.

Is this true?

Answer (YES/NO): NO